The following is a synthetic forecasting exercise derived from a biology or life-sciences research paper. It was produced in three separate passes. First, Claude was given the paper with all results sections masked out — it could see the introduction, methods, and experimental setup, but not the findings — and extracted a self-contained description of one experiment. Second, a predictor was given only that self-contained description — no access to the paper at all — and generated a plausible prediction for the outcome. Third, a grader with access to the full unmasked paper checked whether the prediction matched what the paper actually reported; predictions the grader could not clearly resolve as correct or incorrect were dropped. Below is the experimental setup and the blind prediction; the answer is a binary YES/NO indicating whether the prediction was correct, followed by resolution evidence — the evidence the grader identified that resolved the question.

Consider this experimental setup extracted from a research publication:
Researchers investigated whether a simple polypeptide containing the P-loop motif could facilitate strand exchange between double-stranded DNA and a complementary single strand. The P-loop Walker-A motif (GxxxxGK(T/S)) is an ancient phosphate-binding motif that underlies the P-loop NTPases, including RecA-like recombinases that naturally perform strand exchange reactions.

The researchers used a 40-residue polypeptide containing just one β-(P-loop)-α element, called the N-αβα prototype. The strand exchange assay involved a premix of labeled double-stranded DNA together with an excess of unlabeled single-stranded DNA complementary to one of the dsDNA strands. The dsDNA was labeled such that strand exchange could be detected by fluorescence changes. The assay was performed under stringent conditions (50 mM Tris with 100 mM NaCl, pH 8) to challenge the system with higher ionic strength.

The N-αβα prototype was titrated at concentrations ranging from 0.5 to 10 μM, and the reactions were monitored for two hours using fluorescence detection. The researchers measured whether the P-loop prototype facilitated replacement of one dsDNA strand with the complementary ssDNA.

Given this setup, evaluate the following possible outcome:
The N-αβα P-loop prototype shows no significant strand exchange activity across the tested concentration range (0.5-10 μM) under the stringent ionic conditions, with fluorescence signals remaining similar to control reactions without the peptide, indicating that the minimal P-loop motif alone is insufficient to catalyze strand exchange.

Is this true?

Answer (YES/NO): NO